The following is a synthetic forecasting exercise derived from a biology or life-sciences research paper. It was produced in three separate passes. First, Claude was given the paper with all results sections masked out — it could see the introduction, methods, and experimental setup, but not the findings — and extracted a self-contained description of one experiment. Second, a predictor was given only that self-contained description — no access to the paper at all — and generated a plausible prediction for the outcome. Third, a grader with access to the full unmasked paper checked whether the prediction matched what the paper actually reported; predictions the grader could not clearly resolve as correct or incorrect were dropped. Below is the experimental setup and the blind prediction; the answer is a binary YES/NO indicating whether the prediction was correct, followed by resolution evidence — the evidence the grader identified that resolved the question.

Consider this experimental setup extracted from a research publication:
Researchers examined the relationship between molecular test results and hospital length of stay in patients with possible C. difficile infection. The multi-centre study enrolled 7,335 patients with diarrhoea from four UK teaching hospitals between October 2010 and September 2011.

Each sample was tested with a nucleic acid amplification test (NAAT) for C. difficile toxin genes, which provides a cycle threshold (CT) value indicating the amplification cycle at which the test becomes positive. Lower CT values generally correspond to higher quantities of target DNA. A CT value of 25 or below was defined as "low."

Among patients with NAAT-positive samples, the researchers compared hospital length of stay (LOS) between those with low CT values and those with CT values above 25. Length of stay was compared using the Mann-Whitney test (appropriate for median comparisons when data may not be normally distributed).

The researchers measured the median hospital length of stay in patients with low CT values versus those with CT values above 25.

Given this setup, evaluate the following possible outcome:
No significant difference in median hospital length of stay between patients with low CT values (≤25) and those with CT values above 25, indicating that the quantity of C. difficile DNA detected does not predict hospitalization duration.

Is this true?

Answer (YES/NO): YES